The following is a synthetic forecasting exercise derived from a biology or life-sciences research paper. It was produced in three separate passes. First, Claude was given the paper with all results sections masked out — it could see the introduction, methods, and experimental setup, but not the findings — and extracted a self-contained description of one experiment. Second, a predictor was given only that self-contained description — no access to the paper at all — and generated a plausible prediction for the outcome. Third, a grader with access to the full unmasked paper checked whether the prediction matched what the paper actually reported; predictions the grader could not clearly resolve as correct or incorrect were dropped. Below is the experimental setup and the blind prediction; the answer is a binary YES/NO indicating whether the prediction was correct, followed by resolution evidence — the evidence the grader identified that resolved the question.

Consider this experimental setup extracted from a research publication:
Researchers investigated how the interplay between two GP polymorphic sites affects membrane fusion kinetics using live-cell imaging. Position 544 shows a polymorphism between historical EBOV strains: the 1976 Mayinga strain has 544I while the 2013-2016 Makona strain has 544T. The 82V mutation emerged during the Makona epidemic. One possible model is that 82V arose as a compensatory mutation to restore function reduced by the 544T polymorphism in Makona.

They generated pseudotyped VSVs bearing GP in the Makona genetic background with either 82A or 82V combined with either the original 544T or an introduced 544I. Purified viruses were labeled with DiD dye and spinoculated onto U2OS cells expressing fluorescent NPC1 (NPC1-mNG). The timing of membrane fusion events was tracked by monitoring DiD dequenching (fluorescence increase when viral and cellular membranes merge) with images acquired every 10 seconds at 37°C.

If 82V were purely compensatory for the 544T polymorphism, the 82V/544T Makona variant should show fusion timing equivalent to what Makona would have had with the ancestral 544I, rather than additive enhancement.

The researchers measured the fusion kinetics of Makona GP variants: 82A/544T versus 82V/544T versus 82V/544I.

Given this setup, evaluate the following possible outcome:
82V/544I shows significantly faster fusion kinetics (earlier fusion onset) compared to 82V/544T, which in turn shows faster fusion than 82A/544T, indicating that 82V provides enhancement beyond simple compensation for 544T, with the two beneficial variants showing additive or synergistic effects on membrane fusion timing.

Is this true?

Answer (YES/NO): YES